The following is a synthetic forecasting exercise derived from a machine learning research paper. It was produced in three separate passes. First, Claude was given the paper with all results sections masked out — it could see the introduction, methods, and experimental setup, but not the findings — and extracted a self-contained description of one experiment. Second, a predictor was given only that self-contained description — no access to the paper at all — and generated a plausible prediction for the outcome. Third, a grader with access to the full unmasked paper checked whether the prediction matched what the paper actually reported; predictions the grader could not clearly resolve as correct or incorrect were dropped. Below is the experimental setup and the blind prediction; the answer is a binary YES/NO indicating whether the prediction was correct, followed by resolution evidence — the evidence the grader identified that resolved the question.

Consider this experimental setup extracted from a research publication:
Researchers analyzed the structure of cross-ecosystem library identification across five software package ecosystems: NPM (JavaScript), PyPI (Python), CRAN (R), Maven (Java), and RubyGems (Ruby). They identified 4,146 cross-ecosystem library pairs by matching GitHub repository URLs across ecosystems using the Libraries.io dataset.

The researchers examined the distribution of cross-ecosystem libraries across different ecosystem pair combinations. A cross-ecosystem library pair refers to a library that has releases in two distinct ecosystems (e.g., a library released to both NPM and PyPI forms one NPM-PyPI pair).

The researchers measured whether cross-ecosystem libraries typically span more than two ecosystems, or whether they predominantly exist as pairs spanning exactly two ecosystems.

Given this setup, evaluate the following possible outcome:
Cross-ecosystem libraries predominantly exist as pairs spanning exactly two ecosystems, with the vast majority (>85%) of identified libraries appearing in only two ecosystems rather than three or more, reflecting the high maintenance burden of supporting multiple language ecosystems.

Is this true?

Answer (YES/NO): YES